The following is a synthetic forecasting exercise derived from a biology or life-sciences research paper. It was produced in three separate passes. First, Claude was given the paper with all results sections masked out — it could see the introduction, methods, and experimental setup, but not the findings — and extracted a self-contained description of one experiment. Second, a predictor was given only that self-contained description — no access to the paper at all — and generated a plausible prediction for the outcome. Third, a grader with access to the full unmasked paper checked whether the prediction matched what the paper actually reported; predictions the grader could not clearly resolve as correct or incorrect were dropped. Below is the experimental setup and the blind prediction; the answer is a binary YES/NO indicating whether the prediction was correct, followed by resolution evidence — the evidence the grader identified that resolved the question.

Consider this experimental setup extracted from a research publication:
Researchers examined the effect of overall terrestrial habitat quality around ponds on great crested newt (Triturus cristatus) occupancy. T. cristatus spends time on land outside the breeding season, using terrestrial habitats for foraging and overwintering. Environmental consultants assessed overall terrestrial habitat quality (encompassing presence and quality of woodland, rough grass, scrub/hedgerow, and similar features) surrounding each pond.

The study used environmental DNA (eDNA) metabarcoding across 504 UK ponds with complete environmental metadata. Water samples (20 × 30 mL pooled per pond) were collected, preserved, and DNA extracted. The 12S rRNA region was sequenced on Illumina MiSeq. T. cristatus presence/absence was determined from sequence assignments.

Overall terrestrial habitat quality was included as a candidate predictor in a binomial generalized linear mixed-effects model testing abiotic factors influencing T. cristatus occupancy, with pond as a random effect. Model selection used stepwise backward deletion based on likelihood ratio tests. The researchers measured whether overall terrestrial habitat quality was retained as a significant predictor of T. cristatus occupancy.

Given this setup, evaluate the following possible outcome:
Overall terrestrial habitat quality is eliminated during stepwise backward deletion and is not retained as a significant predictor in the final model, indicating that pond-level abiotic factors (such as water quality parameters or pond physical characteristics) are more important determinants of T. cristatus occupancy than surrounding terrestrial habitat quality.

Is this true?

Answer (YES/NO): YES